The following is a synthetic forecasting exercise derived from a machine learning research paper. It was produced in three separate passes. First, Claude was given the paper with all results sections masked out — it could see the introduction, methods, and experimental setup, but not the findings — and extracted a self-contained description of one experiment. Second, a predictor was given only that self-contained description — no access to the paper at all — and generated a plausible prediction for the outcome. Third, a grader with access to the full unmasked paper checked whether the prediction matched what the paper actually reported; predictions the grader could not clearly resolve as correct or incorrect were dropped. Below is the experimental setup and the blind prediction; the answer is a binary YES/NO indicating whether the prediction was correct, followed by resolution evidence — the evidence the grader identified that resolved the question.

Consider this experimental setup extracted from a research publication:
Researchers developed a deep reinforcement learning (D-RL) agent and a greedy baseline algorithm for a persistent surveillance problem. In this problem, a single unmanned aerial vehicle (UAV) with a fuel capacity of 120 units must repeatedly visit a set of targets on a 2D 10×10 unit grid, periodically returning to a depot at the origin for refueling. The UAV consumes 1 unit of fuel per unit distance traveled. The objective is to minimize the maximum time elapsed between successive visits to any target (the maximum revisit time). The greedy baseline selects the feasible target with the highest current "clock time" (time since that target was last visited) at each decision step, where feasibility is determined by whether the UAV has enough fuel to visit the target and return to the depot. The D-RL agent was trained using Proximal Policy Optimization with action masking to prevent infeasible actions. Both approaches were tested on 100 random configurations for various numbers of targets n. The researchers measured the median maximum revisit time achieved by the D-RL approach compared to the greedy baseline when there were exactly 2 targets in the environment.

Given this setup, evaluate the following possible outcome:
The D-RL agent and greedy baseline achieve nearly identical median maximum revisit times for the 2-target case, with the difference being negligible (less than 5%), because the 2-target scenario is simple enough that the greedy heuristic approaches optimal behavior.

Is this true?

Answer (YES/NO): YES